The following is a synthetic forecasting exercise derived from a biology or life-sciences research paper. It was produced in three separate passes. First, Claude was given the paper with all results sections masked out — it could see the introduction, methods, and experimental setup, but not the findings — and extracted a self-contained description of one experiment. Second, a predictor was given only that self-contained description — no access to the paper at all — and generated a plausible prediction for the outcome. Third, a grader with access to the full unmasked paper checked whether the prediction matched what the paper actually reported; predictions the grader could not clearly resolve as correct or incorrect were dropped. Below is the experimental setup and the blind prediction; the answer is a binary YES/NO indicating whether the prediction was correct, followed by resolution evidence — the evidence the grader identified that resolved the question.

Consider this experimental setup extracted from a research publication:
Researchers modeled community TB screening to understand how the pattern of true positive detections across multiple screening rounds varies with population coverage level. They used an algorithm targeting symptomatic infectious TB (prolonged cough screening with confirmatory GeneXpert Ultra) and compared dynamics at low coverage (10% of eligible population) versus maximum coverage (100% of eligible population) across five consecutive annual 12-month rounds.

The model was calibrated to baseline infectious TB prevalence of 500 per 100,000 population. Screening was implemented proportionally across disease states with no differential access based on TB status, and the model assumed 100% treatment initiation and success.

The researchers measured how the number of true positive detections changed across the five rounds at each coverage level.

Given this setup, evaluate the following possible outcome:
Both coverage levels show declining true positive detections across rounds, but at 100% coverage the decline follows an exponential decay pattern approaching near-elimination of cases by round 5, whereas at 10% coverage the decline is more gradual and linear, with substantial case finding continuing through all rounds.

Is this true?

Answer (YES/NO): NO